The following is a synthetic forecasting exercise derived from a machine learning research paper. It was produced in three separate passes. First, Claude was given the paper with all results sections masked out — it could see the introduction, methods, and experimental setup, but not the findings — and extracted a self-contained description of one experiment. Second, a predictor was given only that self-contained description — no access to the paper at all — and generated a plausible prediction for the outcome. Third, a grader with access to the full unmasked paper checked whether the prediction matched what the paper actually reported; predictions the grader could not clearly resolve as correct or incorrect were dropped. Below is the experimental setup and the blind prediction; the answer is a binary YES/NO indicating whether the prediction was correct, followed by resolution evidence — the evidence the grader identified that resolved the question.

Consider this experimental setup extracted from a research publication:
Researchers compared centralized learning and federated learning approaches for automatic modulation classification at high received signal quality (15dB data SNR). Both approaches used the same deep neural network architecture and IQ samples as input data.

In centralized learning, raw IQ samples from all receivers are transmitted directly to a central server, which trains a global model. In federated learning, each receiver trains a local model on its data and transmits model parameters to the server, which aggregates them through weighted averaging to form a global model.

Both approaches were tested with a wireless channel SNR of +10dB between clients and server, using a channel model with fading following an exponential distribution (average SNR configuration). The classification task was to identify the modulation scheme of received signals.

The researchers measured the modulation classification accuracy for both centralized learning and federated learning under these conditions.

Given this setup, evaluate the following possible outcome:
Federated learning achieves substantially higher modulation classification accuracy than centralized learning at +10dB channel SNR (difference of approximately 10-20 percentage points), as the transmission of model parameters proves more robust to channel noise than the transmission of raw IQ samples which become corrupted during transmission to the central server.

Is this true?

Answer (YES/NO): NO